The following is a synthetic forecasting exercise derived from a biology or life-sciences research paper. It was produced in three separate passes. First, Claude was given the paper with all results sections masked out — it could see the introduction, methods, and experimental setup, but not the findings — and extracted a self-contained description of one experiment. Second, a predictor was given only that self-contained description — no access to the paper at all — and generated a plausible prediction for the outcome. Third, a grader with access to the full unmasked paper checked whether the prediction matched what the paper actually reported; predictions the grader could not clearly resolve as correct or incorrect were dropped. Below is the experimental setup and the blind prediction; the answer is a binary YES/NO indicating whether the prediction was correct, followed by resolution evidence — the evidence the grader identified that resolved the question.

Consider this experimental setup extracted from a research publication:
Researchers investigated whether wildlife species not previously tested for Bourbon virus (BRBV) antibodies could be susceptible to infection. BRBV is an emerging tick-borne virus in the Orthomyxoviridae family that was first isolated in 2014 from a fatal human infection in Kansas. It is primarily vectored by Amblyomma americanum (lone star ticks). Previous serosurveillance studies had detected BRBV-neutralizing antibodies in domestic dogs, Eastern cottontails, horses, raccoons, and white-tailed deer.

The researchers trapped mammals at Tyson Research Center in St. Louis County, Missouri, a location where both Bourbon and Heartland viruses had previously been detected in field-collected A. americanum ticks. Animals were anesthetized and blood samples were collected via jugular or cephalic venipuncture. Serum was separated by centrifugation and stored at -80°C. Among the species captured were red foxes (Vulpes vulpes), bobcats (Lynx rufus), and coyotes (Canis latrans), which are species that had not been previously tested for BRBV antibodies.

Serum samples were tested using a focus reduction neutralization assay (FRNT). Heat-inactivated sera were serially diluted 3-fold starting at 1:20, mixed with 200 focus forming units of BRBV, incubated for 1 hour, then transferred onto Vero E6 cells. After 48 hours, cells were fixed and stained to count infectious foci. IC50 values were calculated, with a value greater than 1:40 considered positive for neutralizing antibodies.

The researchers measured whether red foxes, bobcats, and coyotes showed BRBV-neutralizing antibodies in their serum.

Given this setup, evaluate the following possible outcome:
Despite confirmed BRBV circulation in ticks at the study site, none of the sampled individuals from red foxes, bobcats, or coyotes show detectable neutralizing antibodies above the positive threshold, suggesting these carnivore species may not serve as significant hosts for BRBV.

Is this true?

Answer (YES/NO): NO